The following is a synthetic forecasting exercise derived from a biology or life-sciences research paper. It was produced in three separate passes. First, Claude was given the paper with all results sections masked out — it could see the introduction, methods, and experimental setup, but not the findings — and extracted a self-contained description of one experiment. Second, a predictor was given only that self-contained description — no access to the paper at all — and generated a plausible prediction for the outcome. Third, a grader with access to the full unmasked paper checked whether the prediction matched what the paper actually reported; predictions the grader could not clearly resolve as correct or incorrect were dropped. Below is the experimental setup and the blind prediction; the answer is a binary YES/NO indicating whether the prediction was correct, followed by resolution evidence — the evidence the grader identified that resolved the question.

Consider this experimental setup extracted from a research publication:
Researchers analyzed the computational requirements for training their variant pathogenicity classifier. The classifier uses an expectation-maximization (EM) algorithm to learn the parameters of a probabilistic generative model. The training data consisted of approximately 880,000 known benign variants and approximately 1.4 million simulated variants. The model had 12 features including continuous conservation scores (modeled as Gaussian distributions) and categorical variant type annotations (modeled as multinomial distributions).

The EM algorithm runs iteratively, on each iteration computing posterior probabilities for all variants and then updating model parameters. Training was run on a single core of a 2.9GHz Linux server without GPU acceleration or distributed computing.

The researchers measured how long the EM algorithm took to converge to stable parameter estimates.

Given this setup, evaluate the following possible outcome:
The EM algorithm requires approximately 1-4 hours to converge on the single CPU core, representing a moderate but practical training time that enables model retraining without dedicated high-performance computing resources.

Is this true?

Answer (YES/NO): NO